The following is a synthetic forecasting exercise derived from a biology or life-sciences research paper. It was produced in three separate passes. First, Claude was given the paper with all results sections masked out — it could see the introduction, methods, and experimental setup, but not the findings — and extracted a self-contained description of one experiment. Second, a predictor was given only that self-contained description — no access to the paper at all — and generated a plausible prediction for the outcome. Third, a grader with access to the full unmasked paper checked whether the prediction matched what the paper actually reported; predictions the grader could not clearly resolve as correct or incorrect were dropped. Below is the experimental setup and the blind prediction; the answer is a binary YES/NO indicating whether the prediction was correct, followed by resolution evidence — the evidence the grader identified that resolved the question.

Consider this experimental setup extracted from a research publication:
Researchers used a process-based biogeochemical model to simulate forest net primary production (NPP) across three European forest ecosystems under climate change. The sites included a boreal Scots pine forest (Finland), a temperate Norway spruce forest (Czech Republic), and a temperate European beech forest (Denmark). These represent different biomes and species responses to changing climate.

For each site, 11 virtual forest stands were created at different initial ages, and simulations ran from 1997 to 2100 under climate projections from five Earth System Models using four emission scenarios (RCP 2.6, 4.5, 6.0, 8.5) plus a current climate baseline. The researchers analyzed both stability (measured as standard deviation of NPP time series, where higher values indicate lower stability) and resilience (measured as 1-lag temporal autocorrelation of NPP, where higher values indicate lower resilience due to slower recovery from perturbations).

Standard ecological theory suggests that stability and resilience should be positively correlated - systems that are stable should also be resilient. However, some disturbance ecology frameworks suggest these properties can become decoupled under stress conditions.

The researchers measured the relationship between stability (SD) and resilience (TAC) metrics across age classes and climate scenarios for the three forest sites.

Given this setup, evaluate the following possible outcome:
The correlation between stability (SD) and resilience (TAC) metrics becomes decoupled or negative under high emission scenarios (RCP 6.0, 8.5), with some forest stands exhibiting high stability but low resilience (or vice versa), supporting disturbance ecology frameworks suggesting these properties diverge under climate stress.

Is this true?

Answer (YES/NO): YES